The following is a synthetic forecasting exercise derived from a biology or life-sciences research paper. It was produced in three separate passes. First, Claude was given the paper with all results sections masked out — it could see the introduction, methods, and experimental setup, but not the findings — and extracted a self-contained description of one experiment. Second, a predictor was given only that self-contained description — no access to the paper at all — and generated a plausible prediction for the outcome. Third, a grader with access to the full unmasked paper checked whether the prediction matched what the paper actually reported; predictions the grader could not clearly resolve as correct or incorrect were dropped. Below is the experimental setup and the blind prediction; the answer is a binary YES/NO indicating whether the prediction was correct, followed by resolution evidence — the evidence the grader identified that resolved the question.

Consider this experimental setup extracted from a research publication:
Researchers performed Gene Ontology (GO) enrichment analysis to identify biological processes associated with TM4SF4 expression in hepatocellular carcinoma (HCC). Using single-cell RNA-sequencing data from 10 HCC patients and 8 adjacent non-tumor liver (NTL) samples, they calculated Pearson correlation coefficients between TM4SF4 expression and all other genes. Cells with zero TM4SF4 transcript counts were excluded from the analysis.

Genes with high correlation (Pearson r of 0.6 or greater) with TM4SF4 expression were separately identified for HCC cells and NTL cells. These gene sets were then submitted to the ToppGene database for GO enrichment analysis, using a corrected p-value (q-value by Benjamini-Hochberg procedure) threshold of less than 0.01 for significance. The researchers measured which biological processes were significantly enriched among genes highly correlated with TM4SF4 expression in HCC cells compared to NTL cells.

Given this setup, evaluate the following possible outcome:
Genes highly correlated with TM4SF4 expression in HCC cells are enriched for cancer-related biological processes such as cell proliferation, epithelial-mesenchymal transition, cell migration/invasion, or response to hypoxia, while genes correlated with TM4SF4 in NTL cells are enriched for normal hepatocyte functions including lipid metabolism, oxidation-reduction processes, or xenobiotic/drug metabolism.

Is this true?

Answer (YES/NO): NO